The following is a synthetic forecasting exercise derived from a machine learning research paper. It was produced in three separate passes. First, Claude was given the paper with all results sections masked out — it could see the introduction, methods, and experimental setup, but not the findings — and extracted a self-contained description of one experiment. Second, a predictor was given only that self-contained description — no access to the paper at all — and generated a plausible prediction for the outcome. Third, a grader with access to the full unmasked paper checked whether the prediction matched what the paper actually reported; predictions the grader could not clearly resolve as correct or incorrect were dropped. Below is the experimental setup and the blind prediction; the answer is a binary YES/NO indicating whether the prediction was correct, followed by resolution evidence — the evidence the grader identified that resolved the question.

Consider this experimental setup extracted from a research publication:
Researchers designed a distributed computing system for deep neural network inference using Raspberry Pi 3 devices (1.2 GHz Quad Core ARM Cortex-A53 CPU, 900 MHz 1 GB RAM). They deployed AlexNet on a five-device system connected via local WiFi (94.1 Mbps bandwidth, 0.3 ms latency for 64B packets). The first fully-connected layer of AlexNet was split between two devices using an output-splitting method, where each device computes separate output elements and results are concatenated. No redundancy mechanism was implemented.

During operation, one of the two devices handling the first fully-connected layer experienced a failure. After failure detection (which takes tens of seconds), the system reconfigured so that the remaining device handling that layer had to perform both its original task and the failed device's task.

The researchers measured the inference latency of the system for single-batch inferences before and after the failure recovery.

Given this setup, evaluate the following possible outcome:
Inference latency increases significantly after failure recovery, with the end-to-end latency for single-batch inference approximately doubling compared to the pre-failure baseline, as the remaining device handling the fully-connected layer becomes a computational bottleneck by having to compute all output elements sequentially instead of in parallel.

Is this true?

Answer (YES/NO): NO